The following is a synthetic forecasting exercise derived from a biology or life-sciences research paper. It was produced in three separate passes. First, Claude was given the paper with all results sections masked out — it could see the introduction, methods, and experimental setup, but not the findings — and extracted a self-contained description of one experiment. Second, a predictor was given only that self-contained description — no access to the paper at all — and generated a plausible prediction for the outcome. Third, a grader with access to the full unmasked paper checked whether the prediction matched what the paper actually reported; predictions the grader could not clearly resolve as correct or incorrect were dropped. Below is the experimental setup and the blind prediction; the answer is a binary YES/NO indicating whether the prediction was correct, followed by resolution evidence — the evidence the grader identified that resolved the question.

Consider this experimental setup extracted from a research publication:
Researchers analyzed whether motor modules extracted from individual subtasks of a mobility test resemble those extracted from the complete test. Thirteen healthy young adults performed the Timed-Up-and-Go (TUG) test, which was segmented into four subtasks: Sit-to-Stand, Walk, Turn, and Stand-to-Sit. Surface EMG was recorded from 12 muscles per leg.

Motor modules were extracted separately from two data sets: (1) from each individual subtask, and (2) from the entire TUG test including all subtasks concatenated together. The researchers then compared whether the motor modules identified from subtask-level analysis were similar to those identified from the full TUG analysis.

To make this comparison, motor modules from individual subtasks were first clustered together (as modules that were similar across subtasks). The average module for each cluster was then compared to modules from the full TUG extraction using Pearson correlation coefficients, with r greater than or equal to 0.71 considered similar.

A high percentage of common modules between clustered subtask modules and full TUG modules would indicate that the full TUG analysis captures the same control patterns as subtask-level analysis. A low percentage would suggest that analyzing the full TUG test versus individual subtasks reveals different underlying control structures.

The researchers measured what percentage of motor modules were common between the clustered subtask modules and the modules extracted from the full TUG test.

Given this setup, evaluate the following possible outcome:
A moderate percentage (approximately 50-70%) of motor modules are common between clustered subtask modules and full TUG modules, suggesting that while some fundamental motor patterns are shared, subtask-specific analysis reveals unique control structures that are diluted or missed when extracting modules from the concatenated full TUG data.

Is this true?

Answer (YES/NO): NO